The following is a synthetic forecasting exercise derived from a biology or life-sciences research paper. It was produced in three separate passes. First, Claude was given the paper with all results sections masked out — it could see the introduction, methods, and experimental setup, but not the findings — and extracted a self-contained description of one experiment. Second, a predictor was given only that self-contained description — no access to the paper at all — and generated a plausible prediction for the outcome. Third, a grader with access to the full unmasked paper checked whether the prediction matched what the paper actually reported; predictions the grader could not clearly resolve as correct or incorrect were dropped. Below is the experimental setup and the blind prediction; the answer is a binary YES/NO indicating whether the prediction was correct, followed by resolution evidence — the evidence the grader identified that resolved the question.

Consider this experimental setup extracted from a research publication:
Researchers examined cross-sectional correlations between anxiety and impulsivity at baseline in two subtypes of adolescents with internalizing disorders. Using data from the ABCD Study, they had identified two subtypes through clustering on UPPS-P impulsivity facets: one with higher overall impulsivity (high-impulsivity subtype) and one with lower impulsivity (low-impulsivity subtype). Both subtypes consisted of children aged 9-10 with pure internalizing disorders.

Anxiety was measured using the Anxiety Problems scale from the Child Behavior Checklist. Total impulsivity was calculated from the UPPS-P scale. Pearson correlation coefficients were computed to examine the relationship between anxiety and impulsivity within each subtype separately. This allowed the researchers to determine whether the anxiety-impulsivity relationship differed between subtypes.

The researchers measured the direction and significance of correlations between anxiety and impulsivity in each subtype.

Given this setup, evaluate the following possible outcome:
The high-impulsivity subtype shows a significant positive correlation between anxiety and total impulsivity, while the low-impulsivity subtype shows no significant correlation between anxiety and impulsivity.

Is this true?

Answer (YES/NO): NO